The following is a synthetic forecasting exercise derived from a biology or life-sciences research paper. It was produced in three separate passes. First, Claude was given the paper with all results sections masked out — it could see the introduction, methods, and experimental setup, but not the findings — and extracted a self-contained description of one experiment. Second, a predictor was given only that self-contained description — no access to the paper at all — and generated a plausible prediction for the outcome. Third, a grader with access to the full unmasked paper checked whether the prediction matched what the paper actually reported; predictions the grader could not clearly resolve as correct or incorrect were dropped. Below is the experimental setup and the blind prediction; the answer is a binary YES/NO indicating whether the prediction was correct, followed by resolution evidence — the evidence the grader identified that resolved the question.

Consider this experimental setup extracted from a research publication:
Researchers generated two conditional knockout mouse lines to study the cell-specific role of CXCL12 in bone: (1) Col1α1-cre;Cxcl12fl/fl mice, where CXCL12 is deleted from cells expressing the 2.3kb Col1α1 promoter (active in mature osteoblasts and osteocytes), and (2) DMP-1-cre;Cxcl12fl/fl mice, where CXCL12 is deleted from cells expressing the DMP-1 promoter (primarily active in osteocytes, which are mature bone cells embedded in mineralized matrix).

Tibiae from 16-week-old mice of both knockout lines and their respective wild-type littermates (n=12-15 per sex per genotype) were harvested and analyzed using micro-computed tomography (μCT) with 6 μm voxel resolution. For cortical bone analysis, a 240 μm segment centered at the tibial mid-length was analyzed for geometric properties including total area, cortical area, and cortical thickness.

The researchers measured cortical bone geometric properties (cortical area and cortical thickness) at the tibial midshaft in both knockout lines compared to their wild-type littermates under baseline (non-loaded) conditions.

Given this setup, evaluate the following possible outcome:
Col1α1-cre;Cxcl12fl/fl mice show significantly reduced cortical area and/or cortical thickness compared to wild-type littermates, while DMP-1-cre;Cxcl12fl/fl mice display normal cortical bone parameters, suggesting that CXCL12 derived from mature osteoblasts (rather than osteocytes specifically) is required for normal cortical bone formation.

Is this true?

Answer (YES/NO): NO